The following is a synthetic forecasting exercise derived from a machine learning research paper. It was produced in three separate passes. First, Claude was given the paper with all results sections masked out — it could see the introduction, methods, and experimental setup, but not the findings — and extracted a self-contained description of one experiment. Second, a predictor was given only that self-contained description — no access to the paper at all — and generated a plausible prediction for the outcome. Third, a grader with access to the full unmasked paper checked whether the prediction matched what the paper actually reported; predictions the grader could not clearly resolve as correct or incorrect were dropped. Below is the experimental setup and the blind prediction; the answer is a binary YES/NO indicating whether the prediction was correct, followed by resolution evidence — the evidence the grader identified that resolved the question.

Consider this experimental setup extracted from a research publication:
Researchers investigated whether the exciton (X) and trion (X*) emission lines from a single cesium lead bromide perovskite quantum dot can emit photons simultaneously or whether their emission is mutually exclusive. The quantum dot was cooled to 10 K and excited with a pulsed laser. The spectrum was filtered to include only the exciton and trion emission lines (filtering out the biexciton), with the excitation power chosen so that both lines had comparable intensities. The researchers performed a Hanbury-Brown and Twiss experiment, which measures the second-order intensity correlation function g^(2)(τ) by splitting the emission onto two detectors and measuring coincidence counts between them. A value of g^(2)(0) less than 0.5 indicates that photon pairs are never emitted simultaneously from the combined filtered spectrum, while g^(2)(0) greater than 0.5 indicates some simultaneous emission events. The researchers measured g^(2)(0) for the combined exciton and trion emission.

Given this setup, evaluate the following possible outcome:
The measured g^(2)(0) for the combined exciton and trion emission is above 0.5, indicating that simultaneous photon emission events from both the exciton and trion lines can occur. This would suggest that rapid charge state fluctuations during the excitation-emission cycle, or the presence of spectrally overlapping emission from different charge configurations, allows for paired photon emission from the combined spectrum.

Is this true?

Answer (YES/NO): NO